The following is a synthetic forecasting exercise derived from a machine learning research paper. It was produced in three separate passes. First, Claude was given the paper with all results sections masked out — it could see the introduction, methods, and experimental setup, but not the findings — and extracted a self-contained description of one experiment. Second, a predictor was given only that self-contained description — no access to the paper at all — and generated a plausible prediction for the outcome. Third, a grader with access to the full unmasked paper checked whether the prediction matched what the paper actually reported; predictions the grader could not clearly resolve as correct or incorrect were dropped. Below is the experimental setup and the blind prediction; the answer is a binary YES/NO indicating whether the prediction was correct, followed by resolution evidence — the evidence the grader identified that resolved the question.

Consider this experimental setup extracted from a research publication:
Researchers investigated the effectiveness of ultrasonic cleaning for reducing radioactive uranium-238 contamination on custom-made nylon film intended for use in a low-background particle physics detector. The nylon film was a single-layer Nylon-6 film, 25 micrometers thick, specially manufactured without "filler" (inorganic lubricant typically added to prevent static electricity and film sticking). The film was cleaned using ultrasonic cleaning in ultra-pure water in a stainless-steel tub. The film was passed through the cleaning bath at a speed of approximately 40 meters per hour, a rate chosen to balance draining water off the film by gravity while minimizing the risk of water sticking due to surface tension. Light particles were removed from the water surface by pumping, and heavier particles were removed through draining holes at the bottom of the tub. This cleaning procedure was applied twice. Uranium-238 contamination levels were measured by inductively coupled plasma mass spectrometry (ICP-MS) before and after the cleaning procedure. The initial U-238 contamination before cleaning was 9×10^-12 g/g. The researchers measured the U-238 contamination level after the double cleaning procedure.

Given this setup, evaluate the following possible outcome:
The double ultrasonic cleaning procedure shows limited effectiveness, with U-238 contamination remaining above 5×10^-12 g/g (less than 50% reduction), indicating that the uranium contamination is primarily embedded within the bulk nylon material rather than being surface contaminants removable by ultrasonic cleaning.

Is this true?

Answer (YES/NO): NO